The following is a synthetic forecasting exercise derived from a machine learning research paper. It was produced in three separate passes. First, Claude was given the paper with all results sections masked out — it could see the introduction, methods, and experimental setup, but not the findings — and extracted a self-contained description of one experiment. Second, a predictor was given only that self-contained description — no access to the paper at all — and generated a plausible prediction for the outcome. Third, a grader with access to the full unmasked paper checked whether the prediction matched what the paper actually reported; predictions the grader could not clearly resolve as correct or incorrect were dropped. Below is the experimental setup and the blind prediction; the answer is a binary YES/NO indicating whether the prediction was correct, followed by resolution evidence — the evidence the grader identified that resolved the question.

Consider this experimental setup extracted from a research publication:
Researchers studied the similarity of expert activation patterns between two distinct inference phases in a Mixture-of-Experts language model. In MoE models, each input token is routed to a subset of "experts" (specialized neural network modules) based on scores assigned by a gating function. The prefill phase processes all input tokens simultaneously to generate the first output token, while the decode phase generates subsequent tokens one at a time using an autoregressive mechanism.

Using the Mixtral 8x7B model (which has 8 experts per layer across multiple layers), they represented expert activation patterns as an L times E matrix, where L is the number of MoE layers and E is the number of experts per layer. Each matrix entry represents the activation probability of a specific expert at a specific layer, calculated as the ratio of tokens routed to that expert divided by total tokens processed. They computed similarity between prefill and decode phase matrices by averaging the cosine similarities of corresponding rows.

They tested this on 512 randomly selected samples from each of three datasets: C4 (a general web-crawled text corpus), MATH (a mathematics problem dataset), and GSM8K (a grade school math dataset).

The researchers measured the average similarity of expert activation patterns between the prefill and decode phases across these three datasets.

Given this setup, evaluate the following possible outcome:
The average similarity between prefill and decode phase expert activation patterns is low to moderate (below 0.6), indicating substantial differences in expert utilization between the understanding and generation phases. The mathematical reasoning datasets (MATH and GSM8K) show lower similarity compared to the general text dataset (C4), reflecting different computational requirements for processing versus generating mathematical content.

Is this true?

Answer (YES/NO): NO